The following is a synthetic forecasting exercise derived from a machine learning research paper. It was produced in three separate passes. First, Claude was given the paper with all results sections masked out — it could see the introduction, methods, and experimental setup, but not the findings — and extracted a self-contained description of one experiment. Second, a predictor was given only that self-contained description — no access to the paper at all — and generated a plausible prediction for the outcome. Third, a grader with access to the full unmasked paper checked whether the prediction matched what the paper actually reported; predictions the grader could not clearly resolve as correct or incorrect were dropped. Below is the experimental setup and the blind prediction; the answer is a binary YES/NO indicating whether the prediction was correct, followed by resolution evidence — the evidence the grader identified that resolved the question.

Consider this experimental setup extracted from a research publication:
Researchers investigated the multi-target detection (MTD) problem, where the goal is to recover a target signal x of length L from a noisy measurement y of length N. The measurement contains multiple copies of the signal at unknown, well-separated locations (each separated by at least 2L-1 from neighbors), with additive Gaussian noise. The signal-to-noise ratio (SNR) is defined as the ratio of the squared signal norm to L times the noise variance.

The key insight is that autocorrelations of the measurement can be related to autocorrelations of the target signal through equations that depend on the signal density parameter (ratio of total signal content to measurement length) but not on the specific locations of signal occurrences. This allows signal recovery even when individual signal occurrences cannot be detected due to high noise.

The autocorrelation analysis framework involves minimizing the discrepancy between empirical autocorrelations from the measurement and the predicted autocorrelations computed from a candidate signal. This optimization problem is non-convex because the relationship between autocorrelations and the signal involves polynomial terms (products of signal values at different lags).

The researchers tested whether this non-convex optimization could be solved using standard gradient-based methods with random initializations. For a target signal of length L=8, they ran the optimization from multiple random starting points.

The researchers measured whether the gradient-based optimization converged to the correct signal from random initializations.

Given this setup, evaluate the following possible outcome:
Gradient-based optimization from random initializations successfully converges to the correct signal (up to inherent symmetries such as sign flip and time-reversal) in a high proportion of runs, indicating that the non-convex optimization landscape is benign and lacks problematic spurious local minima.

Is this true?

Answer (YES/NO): YES